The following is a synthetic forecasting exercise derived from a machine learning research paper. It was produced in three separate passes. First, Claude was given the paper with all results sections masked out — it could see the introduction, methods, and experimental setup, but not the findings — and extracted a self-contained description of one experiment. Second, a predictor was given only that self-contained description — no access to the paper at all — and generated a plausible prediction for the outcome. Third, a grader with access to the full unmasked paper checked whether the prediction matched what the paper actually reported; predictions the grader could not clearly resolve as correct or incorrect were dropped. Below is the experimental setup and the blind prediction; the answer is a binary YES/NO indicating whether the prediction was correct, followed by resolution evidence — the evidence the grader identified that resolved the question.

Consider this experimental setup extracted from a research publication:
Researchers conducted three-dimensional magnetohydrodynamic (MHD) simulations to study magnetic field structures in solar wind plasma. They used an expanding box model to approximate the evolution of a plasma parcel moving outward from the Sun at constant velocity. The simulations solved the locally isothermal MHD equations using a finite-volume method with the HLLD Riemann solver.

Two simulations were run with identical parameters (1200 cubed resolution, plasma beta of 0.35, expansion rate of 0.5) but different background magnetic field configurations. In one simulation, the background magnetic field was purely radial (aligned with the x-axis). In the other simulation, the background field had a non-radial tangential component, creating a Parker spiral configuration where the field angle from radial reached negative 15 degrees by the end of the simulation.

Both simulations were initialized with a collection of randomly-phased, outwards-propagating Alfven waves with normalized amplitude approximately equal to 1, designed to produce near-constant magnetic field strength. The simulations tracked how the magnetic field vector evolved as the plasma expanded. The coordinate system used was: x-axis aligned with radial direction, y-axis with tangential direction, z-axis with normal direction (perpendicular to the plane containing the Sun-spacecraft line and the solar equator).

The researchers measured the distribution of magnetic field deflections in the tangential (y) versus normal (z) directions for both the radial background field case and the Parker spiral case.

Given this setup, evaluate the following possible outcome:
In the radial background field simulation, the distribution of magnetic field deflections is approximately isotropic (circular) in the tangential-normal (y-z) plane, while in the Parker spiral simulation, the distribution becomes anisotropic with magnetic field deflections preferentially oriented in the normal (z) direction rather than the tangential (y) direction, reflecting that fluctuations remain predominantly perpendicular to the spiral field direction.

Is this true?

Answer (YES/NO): NO